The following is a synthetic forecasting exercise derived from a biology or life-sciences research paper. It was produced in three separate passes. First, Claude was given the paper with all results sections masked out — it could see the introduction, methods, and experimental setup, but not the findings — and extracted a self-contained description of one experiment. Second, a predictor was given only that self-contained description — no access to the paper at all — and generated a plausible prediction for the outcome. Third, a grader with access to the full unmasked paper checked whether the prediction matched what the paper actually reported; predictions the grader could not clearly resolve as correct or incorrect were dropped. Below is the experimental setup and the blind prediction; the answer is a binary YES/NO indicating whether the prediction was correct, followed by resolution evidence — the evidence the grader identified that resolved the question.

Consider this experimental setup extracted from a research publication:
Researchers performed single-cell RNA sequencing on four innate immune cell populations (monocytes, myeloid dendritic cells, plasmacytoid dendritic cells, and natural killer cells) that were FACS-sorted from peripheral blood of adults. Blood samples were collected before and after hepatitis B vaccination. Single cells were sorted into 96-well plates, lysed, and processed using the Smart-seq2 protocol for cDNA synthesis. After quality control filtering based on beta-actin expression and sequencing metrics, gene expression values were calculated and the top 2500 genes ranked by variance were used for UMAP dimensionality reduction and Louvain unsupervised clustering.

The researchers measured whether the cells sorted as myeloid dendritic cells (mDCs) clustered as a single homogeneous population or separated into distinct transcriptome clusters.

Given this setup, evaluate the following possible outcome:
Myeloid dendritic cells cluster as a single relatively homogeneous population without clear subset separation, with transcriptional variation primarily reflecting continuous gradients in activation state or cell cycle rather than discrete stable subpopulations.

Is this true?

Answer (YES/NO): NO